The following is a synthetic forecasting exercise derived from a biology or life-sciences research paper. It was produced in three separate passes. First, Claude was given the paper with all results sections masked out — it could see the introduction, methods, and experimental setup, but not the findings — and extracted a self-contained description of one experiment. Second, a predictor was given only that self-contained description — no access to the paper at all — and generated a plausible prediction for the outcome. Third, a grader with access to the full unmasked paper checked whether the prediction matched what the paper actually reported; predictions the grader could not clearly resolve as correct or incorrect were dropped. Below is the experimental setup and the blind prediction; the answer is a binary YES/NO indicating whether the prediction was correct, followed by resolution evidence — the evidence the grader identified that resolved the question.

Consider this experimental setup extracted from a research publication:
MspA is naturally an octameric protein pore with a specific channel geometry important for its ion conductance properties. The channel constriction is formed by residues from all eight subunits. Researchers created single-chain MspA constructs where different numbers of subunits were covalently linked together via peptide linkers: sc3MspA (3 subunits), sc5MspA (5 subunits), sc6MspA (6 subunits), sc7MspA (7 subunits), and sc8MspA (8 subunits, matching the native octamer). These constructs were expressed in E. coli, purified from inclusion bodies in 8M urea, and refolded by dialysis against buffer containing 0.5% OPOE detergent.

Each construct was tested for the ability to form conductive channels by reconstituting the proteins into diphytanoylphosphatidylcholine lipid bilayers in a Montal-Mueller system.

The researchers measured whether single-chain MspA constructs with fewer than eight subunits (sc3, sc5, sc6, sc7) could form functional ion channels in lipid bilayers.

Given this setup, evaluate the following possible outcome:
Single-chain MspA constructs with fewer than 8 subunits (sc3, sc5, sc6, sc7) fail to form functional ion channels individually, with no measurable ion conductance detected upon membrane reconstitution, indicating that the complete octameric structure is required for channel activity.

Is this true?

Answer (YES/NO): NO